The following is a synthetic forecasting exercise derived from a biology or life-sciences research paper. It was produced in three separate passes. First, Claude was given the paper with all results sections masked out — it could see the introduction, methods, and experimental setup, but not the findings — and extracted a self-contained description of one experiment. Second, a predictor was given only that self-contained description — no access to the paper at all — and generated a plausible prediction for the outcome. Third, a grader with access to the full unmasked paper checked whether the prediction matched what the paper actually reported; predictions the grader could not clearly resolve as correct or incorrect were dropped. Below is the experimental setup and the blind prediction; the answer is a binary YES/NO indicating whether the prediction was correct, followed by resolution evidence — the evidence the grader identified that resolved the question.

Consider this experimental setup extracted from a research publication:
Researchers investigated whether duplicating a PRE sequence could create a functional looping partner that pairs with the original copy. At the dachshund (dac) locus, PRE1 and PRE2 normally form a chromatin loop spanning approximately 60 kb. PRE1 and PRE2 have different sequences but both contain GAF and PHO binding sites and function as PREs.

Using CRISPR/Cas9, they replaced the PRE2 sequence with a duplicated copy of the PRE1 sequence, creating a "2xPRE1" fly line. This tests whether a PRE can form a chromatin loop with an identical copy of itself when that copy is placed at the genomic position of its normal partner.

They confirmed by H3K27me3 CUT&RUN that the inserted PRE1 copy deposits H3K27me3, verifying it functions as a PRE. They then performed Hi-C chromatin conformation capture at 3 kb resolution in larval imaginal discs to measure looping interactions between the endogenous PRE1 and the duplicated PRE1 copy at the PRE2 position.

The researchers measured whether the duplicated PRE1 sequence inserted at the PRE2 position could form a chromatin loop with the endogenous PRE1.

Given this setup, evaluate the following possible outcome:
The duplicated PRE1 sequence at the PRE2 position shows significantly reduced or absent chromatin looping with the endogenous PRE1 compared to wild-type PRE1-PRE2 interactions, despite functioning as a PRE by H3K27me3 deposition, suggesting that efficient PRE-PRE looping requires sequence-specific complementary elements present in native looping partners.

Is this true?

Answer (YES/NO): NO